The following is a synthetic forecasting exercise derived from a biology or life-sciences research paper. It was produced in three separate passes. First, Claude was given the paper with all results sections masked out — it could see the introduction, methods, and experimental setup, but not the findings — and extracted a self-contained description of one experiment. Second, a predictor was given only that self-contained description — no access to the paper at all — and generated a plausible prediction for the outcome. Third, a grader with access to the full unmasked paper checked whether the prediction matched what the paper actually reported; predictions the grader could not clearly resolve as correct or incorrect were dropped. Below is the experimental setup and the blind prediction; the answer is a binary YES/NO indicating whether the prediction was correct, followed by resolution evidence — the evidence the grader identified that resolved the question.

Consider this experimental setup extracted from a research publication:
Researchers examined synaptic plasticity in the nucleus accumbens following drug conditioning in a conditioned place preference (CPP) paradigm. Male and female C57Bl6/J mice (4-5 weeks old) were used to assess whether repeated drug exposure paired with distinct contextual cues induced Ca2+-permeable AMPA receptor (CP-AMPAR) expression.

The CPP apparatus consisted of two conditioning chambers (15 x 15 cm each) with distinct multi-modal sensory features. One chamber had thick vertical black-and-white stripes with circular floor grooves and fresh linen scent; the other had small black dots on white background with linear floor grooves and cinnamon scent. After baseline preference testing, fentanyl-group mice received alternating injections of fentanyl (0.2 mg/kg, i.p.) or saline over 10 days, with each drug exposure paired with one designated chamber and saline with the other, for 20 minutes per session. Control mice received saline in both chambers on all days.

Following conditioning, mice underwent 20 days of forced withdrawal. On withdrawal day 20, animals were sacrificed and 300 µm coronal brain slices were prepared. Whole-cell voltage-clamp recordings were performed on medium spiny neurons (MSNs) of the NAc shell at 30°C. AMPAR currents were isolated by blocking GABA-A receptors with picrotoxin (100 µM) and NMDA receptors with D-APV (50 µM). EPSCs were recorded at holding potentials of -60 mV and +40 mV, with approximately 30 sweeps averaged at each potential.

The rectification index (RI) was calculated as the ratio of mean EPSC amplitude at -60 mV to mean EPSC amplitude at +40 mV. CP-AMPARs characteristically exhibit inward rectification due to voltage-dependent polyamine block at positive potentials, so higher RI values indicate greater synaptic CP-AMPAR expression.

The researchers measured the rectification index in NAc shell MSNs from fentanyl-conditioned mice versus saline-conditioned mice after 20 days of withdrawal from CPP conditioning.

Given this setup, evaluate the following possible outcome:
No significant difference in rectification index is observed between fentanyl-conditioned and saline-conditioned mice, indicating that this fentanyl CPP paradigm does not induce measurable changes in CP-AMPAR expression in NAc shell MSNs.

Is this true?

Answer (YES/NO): NO